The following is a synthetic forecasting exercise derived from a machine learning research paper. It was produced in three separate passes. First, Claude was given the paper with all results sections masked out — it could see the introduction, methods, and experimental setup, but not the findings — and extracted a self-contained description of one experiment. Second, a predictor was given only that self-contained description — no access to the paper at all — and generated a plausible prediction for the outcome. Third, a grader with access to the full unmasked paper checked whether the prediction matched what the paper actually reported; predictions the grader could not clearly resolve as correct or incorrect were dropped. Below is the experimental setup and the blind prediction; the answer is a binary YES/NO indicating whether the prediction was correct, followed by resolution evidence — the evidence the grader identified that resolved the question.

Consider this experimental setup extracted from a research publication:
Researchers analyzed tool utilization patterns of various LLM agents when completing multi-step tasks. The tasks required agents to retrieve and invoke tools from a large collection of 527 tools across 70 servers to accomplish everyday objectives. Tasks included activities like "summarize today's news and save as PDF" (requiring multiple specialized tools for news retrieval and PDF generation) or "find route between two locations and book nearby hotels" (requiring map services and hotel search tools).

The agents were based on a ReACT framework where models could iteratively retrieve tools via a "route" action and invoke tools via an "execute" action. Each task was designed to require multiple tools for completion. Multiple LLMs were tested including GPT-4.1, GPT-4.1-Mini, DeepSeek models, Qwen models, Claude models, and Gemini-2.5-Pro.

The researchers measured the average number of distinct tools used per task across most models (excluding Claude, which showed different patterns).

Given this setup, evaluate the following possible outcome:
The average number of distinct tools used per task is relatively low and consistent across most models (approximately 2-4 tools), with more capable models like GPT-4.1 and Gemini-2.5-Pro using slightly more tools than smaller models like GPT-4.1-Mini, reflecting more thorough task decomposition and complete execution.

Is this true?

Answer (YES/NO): NO